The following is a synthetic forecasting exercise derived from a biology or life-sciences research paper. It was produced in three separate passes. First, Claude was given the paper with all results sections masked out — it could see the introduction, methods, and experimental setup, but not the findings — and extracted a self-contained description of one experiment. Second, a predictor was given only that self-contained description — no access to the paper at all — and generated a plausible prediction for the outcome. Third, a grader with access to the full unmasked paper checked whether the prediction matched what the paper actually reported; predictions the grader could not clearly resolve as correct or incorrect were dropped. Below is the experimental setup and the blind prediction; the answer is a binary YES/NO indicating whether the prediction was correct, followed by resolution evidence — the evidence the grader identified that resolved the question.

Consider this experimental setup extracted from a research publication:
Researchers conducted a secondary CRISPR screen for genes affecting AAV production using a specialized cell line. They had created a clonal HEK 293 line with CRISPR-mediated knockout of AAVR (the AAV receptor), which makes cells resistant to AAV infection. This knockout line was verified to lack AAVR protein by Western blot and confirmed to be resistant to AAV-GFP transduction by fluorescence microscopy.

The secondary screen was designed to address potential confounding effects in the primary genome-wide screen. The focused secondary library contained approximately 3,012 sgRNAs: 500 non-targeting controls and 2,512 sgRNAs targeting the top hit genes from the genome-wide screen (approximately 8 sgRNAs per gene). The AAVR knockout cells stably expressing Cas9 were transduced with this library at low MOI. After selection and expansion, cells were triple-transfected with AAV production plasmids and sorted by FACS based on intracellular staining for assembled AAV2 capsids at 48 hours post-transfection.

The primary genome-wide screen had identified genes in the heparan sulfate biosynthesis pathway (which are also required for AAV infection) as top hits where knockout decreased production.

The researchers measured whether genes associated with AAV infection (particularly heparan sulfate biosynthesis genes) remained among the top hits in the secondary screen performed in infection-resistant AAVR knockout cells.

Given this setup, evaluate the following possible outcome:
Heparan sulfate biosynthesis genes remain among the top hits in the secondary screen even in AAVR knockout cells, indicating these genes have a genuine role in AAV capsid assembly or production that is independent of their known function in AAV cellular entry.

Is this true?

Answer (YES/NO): YES